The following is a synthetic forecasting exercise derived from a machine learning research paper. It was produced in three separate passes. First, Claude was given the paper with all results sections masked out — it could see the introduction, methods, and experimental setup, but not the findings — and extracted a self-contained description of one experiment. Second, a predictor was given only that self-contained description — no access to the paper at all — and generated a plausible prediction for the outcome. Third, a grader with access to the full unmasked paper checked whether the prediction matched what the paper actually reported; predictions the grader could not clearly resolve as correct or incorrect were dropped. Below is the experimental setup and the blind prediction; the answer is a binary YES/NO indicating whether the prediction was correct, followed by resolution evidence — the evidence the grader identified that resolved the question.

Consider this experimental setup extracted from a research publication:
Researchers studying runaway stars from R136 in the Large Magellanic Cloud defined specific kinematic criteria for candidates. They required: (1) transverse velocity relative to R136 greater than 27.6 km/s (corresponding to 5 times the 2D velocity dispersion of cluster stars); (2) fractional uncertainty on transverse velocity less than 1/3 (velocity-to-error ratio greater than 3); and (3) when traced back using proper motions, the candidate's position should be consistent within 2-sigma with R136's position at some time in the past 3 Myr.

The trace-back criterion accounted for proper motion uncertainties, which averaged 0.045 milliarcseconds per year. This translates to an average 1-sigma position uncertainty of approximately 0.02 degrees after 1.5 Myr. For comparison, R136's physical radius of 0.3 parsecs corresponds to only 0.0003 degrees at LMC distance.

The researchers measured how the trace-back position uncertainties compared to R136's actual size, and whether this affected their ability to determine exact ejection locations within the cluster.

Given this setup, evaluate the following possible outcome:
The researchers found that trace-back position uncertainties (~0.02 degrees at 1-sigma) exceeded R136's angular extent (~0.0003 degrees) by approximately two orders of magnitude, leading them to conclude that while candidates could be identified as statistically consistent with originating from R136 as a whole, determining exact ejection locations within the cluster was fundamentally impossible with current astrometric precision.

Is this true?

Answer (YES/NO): YES